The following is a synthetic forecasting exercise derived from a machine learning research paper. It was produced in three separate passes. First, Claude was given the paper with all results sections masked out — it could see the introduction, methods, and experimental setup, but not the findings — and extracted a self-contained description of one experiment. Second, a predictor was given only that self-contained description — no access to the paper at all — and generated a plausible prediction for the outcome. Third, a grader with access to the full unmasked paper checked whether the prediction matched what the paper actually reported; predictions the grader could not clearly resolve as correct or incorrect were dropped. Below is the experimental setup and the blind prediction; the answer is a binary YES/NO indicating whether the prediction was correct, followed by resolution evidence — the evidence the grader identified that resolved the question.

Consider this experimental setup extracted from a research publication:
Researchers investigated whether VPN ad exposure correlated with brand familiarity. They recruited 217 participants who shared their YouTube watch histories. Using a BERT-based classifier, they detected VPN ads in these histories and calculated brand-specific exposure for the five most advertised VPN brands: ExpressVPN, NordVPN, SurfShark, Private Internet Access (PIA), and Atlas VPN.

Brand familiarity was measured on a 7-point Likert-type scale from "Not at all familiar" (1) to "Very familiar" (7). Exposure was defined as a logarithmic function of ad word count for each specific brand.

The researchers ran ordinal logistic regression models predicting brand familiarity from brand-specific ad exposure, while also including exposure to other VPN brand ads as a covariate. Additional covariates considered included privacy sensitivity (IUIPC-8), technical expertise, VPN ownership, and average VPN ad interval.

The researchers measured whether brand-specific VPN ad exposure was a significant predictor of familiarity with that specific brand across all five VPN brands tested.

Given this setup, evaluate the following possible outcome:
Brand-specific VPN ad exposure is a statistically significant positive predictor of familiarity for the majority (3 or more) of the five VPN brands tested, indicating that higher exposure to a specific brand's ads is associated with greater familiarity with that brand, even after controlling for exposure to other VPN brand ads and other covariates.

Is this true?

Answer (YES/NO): YES